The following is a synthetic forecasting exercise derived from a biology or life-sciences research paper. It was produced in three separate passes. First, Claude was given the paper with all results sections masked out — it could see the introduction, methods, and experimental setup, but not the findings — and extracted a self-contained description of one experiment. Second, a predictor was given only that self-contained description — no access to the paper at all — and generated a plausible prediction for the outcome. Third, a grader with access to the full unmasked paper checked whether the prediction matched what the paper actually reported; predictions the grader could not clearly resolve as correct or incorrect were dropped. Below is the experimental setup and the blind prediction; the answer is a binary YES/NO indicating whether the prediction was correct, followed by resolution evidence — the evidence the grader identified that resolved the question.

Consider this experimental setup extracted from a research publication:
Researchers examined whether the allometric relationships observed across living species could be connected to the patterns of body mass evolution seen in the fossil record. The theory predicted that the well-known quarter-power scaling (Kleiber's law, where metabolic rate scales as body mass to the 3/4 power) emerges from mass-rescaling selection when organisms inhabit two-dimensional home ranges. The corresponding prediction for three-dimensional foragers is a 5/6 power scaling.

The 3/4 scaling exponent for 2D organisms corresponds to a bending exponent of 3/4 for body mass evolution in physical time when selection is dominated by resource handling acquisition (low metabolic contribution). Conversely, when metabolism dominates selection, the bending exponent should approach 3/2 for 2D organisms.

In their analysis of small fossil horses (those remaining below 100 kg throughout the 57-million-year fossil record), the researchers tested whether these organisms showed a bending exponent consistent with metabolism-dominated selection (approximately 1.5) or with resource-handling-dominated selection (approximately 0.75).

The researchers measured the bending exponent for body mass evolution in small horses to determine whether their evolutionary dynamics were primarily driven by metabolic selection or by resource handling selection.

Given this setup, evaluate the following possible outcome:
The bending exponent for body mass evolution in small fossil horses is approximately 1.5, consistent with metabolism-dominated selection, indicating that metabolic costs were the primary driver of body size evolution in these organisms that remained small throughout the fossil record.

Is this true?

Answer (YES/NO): YES